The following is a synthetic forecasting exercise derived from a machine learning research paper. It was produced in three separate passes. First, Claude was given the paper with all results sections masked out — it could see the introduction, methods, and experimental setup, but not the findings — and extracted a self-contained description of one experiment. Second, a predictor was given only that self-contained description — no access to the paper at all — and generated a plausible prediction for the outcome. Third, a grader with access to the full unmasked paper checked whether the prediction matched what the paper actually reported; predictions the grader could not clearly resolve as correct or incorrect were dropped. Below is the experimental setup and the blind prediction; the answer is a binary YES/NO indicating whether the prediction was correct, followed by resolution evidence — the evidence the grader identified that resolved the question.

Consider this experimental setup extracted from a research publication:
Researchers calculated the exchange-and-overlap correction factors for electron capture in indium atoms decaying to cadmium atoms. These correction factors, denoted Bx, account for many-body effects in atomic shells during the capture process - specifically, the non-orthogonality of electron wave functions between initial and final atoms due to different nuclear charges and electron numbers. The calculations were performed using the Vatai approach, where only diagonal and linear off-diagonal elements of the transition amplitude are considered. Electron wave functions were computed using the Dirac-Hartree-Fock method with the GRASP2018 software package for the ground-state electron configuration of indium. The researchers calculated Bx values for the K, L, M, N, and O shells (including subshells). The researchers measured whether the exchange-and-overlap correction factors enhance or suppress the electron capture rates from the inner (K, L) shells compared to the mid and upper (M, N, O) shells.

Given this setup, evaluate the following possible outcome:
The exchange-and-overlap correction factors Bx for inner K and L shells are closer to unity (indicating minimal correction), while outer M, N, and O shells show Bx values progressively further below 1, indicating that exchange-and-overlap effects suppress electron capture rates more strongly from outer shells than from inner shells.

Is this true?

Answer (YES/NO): NO